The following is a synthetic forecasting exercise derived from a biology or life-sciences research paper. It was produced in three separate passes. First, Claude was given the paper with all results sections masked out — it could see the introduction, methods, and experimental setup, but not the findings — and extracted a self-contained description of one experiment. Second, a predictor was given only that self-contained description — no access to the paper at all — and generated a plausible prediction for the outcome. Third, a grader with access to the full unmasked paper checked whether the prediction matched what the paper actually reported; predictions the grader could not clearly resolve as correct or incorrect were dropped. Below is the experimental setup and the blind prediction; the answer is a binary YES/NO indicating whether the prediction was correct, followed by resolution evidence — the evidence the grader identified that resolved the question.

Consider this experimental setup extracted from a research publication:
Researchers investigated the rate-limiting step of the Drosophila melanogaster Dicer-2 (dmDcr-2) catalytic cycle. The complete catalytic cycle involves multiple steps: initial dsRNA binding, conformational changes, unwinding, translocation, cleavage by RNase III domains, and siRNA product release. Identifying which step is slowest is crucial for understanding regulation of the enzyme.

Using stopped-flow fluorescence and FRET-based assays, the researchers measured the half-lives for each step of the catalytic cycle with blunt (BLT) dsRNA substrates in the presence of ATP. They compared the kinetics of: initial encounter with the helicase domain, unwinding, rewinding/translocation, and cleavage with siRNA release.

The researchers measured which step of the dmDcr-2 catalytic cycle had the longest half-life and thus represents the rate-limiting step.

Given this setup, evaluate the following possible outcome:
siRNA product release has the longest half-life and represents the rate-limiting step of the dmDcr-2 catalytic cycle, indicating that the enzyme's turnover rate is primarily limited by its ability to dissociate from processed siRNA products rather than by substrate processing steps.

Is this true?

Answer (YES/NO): YES